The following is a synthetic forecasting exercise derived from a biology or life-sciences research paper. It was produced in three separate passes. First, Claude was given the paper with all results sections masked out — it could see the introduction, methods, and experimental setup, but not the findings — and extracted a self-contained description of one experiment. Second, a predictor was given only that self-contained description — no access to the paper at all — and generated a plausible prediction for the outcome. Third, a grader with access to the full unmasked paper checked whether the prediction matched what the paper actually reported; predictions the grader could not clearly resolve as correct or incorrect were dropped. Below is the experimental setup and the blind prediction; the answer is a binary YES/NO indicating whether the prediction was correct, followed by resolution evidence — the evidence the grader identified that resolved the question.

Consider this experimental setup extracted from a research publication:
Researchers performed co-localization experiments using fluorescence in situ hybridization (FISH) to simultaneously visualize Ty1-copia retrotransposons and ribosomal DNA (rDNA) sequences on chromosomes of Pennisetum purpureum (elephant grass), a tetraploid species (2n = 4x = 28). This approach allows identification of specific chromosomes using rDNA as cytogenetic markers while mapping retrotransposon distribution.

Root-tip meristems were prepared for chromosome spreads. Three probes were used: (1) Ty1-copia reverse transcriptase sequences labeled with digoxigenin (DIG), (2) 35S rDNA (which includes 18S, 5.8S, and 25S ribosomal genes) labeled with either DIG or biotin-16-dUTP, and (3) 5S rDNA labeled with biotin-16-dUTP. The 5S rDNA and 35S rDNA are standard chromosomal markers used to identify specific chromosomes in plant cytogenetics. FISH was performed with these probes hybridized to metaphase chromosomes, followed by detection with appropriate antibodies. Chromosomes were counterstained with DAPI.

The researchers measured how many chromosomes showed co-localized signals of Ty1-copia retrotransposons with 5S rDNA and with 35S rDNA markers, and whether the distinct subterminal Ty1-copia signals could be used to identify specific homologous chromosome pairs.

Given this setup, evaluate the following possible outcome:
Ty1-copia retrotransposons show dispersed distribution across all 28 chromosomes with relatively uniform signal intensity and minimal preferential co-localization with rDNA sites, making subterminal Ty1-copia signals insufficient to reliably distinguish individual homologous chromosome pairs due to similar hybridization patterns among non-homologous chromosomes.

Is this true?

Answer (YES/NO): NO